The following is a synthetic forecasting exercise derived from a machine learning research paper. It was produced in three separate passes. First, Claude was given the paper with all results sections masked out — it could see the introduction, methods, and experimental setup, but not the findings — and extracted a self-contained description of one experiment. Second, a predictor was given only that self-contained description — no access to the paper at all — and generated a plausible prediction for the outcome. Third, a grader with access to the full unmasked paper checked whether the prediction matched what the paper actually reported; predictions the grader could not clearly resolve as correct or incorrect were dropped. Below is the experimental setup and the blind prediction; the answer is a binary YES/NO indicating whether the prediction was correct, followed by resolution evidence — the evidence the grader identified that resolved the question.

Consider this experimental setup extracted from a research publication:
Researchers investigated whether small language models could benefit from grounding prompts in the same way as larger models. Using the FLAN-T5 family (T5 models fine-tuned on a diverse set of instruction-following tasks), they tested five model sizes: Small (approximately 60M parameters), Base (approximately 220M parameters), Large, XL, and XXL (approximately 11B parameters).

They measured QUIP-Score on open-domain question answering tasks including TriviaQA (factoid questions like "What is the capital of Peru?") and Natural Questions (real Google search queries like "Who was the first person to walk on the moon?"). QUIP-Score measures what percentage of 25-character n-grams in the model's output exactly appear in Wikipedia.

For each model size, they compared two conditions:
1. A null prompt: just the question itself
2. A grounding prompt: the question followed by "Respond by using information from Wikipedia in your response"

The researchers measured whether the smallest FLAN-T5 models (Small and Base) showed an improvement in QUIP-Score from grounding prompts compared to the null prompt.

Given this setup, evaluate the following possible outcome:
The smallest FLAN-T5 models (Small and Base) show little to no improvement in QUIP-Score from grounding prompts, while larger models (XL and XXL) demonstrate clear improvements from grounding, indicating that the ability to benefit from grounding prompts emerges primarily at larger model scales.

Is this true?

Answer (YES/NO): YES